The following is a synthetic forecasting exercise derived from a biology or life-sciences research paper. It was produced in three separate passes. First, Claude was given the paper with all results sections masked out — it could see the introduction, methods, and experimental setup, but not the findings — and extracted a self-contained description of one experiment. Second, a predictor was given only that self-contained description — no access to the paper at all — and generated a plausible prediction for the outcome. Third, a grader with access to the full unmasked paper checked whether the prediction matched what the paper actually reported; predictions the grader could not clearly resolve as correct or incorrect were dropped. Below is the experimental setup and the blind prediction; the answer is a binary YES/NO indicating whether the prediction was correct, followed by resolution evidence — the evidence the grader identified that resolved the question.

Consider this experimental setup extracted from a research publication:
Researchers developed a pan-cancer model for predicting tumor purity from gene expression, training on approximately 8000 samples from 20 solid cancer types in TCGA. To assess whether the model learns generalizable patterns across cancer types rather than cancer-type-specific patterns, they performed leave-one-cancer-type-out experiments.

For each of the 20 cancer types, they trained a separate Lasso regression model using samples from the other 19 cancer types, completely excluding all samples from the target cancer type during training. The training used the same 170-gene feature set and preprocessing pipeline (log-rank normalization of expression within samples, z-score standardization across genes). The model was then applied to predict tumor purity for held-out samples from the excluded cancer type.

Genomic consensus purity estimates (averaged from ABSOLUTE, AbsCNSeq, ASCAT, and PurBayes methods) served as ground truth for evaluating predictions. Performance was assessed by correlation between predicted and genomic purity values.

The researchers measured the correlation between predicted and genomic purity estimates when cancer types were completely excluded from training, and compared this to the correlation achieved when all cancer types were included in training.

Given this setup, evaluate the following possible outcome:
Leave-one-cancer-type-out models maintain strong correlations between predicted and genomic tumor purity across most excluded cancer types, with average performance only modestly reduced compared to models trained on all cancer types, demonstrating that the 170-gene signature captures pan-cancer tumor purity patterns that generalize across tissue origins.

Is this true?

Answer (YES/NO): YES